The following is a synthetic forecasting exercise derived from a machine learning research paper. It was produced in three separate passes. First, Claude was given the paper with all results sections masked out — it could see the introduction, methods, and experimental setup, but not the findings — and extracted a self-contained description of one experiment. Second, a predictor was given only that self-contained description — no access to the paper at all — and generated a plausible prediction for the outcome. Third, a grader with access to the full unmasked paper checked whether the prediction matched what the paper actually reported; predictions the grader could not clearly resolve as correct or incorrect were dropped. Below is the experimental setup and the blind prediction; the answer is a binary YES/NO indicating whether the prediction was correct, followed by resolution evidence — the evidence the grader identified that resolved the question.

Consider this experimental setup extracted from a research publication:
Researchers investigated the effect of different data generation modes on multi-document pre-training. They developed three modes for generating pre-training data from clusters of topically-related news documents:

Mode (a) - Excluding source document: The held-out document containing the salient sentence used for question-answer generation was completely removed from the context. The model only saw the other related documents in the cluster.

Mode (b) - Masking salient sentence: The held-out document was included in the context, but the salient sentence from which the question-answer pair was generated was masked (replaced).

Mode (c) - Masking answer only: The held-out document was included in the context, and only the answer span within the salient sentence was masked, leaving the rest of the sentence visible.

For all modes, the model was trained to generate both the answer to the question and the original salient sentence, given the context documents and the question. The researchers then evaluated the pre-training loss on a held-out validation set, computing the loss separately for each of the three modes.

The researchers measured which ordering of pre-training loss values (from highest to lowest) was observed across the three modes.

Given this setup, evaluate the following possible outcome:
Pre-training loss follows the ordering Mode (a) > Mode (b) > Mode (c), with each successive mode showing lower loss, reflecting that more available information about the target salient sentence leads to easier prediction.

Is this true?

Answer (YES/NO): YES